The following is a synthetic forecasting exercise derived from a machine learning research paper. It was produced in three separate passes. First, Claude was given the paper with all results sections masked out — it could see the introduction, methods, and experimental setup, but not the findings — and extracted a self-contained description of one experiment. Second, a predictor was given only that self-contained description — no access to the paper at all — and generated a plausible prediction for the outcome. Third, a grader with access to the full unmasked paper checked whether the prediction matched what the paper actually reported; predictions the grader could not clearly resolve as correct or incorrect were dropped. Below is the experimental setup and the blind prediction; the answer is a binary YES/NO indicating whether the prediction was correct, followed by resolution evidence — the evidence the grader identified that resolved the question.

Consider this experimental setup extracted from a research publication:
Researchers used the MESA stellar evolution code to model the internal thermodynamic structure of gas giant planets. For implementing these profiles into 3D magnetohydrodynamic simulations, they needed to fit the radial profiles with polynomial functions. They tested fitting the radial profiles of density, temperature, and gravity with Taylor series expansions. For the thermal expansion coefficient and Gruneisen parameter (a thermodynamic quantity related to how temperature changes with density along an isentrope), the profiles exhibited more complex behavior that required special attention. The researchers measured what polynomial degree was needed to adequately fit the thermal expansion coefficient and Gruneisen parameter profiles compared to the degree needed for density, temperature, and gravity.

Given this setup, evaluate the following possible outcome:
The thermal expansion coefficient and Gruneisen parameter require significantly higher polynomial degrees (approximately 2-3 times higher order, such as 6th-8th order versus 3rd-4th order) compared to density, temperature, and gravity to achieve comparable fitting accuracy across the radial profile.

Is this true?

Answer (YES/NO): NO